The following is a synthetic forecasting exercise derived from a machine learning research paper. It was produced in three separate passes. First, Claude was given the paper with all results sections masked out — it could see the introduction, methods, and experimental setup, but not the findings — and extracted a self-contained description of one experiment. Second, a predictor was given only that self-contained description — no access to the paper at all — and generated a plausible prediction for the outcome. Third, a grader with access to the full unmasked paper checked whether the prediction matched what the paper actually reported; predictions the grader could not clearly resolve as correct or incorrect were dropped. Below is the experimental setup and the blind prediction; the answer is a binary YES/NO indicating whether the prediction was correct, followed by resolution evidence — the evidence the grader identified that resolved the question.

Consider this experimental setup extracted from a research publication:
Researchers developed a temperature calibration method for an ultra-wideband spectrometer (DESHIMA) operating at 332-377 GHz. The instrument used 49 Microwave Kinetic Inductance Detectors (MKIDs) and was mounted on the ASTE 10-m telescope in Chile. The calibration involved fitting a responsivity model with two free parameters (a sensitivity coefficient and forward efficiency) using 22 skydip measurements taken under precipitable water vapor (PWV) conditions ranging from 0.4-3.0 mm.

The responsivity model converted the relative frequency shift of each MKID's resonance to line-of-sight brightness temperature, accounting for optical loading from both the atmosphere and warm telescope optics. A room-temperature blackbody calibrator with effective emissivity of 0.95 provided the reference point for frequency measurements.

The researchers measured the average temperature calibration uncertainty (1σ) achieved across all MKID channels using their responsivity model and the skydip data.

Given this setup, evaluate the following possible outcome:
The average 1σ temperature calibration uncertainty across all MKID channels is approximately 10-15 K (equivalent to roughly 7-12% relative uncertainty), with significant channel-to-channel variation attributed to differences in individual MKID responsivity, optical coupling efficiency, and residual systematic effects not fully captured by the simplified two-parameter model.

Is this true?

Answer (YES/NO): NO